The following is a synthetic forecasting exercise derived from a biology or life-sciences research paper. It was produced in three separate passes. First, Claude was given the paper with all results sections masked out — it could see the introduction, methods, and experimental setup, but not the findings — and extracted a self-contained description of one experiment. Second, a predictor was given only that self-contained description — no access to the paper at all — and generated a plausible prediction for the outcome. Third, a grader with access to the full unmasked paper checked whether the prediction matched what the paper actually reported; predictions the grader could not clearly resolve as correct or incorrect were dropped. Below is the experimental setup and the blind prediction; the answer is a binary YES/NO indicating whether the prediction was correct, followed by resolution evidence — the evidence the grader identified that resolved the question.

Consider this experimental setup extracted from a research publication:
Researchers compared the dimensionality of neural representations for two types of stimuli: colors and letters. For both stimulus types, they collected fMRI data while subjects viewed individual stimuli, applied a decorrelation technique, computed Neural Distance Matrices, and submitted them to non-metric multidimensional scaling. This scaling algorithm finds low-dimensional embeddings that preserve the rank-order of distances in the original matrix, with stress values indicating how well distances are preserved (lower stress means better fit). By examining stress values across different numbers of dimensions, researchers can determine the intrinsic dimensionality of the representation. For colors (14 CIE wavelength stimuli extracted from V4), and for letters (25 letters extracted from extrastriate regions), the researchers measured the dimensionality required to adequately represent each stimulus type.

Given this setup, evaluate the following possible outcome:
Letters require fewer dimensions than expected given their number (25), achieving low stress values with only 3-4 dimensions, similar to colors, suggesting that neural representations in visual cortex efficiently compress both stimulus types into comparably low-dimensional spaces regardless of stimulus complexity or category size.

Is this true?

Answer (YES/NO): NO